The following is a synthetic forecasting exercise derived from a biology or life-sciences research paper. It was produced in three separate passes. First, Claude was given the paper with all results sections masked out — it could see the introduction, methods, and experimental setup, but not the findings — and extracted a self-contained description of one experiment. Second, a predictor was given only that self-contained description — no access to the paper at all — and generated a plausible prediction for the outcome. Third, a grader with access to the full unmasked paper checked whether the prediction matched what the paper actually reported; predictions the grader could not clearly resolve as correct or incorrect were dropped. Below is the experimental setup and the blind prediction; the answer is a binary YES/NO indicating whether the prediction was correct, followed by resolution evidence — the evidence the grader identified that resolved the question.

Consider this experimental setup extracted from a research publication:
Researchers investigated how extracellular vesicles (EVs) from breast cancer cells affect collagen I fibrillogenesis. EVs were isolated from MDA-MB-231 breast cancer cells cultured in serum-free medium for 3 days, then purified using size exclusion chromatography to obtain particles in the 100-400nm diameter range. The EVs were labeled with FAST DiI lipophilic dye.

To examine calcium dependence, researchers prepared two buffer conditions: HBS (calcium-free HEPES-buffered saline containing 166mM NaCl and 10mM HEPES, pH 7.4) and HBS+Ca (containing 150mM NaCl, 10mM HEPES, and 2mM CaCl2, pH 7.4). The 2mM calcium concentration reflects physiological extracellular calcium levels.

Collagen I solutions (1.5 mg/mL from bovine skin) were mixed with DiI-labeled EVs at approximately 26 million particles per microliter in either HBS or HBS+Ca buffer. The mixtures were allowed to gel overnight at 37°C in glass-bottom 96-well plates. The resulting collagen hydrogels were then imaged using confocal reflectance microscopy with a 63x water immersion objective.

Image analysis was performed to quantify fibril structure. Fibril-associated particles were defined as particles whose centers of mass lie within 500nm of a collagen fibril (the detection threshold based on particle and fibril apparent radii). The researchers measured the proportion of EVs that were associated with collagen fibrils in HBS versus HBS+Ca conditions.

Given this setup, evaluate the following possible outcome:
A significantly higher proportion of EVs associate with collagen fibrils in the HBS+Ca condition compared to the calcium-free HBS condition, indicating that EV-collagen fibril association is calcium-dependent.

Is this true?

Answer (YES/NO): YES